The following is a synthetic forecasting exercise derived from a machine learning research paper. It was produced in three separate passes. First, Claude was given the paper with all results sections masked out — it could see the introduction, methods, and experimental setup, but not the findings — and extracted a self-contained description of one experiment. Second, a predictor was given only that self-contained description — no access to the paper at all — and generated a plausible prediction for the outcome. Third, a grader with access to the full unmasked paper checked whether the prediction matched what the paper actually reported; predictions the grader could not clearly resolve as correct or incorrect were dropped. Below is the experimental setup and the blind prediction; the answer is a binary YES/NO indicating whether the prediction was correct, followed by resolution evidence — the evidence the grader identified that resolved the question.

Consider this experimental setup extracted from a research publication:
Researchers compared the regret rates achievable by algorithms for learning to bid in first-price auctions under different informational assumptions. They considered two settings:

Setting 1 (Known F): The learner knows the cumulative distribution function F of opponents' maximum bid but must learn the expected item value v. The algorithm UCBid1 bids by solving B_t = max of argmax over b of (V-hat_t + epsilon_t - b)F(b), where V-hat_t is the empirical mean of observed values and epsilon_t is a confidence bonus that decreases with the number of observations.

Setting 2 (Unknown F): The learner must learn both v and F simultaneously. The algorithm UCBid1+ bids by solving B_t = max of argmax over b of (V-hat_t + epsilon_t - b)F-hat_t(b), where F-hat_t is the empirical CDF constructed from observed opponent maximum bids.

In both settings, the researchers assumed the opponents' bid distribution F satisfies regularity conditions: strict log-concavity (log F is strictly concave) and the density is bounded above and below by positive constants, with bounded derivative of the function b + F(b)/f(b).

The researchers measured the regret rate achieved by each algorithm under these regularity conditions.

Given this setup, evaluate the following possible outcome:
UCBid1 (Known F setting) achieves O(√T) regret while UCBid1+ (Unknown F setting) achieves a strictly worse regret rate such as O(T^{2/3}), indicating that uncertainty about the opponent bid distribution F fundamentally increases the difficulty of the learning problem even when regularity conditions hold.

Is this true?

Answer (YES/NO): NO